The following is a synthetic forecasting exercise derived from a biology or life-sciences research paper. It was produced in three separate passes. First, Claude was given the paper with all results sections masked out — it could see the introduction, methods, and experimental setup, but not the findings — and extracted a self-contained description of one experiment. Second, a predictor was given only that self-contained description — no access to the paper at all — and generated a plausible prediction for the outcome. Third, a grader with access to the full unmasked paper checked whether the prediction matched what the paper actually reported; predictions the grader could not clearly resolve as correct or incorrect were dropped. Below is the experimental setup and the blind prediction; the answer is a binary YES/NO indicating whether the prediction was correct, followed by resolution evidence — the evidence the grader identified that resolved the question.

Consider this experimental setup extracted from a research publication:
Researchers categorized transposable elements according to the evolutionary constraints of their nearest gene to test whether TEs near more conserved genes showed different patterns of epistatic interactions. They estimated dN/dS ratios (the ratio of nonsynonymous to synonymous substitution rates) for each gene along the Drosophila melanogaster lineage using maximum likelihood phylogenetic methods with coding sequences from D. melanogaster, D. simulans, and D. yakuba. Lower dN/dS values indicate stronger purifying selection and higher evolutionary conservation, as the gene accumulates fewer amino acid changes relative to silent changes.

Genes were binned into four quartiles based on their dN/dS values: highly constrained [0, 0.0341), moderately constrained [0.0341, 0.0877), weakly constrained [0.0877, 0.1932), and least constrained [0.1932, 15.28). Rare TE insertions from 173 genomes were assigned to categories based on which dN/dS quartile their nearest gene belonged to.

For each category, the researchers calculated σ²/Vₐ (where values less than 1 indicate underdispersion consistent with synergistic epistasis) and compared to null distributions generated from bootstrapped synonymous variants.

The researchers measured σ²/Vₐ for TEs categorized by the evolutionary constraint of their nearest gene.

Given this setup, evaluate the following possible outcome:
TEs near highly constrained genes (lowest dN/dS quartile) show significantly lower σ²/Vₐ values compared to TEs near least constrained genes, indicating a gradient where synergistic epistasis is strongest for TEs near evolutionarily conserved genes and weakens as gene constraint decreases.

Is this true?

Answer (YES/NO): NO